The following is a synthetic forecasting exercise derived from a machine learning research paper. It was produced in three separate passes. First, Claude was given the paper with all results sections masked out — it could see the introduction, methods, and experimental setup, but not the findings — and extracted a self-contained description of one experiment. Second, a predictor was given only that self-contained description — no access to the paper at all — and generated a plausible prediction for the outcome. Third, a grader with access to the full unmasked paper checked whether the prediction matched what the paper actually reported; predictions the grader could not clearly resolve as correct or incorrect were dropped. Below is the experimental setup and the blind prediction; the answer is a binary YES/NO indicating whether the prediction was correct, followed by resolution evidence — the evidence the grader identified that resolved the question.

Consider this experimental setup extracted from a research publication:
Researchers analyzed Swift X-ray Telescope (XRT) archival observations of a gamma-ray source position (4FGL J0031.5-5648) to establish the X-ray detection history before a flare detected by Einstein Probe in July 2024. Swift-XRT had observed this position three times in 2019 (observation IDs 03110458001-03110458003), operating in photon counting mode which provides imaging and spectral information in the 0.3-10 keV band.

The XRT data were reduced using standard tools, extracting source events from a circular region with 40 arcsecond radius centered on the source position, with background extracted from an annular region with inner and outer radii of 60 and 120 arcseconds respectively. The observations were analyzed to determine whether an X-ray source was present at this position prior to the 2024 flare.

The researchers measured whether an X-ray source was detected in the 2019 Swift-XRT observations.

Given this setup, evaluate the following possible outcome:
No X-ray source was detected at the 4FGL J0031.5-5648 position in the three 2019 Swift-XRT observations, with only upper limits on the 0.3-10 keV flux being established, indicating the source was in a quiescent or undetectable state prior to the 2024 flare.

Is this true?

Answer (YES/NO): NO